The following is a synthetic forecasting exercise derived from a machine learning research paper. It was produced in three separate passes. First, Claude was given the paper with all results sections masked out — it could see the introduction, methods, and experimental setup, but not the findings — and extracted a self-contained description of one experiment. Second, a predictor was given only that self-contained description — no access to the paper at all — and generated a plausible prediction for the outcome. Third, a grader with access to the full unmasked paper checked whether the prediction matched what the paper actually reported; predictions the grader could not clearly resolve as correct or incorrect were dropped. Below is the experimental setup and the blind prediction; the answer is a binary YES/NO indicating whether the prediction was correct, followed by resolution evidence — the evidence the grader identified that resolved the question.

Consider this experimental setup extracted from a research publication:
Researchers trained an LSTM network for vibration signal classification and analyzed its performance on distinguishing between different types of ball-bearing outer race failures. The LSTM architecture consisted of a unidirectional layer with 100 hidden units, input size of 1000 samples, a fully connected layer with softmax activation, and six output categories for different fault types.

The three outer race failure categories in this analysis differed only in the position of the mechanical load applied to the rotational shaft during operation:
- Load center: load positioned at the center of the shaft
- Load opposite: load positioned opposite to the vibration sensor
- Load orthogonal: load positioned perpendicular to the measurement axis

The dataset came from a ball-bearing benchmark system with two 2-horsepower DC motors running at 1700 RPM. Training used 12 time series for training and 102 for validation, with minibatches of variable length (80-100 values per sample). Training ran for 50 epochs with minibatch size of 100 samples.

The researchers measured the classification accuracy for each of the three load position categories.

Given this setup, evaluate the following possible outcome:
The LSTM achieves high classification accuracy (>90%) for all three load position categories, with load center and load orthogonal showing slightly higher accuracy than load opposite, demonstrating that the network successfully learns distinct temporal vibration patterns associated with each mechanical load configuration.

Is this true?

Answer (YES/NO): NO